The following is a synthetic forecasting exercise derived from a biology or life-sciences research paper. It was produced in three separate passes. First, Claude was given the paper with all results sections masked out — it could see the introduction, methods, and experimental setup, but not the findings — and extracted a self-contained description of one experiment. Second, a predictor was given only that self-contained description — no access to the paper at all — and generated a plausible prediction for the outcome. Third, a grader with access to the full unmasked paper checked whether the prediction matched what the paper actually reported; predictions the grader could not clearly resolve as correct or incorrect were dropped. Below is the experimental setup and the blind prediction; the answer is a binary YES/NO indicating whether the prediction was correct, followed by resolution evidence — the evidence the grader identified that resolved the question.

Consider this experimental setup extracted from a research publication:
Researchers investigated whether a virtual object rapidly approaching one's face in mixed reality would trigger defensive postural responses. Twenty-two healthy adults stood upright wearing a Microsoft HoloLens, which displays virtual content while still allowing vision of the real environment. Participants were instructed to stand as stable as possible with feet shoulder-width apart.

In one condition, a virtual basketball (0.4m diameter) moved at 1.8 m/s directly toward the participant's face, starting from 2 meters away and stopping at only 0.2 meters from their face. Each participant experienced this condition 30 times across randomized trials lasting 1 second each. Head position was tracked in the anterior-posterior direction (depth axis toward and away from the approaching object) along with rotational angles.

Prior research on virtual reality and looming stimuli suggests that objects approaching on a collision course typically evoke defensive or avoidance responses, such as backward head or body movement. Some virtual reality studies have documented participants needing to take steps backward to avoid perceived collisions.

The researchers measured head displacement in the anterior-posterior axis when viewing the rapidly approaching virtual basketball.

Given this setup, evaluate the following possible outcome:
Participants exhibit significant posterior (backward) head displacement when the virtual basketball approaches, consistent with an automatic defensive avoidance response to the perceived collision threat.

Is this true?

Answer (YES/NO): NO